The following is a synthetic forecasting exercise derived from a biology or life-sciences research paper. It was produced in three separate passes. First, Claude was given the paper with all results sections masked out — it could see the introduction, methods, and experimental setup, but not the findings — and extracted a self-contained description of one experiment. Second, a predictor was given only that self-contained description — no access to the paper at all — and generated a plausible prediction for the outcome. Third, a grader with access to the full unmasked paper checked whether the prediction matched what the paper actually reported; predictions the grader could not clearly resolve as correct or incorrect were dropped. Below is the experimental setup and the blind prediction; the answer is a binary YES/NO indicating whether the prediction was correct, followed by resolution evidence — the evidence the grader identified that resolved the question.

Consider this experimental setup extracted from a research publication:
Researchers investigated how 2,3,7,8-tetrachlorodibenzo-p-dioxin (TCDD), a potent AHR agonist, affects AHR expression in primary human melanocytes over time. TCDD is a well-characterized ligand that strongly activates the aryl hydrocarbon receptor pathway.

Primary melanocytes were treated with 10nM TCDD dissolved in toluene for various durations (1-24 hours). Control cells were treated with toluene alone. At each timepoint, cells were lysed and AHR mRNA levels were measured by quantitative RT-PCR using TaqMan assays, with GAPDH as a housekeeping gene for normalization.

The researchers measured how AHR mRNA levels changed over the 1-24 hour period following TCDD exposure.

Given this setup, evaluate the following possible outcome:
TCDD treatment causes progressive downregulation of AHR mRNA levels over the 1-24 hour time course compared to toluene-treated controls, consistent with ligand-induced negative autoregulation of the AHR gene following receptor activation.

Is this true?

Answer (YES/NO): NO